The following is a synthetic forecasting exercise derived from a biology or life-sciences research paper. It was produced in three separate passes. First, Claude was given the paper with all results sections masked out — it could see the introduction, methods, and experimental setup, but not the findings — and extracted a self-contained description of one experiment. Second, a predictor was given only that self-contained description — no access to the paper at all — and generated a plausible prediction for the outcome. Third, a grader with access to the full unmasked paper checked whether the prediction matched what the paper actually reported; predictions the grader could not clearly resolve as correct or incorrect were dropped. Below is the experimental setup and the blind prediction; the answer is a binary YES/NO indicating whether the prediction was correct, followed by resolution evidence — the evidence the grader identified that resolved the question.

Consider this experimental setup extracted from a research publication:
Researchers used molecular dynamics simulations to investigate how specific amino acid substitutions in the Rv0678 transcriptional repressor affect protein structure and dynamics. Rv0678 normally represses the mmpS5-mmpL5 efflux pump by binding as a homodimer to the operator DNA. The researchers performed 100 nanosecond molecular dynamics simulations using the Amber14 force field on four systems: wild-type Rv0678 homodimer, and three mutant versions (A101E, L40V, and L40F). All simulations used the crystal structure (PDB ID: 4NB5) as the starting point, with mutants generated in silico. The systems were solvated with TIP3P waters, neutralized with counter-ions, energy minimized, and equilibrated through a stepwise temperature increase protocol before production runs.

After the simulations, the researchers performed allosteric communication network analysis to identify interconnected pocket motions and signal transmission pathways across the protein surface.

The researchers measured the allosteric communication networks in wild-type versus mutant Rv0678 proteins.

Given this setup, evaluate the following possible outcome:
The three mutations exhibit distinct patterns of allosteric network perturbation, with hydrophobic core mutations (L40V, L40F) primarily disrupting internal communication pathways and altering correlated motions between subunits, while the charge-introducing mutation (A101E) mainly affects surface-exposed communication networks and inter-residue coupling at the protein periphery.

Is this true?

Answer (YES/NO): NO